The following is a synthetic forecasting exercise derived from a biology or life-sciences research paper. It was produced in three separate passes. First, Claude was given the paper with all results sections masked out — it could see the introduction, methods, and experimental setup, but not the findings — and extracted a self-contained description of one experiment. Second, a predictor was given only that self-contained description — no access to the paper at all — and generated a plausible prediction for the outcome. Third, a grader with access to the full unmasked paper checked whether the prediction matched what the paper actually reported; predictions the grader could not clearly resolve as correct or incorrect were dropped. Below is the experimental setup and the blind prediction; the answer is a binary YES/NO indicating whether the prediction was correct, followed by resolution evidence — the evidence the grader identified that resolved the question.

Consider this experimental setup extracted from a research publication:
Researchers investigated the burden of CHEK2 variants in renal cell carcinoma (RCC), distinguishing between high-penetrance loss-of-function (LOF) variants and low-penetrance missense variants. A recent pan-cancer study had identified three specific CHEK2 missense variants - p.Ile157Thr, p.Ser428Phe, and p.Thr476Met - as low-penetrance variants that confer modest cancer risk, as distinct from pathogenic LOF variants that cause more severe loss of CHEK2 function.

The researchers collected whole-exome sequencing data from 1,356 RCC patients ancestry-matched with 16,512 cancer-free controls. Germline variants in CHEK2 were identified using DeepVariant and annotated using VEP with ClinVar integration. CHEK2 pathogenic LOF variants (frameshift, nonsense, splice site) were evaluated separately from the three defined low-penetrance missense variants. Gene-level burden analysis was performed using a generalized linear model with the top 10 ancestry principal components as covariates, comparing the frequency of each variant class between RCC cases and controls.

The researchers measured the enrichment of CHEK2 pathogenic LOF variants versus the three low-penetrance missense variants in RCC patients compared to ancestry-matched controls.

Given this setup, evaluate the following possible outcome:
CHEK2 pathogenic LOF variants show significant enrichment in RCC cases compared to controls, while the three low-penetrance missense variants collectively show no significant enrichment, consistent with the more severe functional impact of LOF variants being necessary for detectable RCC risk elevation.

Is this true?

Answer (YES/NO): NO